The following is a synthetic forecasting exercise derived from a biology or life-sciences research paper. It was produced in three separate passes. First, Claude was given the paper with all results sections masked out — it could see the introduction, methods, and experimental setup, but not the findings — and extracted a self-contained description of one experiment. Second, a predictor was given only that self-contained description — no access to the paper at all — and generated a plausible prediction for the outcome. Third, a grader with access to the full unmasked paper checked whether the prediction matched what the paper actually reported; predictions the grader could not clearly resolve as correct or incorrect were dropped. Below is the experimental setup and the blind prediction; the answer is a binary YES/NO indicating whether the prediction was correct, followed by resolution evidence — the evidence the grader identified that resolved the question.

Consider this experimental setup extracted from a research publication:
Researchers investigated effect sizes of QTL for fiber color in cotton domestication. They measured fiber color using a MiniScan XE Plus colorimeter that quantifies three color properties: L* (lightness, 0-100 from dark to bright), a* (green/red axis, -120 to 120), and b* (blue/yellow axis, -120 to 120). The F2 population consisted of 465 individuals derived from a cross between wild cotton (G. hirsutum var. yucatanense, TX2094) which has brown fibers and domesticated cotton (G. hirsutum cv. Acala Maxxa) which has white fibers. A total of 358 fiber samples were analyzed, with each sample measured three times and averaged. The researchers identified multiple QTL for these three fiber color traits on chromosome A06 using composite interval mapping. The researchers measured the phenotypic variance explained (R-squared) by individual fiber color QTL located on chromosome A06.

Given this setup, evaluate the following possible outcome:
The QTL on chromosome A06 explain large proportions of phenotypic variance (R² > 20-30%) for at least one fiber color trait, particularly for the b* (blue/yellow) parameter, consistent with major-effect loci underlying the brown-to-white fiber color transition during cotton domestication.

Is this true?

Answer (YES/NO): YES